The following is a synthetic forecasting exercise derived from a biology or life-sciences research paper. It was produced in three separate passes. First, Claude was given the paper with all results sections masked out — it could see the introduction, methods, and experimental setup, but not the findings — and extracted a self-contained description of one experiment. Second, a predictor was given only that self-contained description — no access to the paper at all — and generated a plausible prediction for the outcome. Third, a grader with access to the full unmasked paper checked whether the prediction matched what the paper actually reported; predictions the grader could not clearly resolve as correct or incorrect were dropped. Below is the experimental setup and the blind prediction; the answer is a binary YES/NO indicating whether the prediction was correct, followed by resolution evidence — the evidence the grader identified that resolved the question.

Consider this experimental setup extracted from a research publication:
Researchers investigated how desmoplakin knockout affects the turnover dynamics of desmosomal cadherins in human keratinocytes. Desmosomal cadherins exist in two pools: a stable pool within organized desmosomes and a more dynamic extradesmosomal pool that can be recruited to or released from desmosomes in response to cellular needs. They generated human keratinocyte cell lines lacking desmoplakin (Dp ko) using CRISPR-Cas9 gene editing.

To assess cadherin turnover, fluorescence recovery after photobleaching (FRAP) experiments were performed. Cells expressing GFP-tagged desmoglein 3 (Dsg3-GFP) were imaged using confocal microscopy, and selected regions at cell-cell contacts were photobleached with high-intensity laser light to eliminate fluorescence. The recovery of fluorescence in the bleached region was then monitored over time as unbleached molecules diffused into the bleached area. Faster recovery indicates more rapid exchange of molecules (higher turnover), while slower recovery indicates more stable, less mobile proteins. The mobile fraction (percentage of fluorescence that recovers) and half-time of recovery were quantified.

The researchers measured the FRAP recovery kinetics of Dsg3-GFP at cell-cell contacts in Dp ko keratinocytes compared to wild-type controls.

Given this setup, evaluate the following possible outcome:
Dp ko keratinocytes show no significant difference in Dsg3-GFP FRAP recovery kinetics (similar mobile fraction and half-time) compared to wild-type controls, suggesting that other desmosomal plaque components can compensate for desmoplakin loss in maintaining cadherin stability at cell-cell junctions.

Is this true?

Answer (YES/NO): YES